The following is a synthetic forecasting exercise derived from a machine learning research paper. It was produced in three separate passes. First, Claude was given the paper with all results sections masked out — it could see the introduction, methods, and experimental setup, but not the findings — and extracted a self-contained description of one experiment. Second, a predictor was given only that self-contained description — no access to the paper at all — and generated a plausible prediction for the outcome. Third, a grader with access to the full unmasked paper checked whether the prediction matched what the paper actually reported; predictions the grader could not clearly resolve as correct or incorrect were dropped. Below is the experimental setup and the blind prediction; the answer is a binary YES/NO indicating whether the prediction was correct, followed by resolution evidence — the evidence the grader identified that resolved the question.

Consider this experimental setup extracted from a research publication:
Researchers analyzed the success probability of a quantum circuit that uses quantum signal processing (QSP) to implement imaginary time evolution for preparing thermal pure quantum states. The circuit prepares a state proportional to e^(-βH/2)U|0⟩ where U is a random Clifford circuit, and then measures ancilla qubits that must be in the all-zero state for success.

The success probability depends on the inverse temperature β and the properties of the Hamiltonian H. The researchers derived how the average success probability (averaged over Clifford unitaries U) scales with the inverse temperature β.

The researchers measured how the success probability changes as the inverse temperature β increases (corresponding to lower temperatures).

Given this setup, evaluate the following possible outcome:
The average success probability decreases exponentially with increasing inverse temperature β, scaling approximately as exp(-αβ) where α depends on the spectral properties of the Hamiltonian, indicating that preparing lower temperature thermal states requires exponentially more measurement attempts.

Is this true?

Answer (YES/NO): YES